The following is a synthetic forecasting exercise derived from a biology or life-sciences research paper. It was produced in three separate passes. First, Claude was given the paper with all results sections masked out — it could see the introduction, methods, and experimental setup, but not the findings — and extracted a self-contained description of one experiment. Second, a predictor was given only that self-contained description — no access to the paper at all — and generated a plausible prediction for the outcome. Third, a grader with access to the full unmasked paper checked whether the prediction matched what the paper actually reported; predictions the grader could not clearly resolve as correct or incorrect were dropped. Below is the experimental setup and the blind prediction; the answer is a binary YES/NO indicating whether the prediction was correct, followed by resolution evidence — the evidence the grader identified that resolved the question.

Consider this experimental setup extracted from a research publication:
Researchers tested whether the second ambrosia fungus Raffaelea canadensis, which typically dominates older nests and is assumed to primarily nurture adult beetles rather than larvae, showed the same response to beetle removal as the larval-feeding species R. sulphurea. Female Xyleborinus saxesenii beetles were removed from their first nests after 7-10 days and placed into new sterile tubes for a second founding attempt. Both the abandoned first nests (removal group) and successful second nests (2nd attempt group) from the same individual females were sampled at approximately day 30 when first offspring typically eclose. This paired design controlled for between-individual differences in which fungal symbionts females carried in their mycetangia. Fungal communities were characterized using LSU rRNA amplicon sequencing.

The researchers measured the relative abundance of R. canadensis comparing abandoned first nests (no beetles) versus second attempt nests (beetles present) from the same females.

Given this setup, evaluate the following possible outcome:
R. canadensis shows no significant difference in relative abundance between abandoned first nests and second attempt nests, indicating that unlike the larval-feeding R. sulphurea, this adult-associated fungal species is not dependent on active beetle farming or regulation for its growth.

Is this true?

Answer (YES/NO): NO